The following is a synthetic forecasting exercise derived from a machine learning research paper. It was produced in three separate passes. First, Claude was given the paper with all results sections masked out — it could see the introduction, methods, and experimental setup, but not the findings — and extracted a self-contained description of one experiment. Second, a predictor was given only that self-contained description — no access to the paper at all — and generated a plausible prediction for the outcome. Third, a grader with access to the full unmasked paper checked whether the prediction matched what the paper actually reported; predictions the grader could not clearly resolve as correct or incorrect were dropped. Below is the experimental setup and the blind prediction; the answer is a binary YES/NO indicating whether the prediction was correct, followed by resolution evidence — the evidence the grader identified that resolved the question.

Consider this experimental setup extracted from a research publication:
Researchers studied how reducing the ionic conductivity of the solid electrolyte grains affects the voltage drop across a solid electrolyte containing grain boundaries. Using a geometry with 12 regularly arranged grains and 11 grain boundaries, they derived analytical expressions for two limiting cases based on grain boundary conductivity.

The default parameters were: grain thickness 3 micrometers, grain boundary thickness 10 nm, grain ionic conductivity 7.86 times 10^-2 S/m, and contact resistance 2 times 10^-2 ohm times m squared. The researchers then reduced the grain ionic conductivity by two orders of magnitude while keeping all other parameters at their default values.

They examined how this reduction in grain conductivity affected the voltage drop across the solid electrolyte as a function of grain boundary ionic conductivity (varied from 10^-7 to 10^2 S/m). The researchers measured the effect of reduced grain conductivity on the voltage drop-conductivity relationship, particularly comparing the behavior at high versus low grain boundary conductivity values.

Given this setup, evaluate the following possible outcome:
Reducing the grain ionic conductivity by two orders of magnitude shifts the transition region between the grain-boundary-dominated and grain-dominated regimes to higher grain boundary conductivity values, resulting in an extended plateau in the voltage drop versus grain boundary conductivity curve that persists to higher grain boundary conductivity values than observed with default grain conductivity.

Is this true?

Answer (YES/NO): NO